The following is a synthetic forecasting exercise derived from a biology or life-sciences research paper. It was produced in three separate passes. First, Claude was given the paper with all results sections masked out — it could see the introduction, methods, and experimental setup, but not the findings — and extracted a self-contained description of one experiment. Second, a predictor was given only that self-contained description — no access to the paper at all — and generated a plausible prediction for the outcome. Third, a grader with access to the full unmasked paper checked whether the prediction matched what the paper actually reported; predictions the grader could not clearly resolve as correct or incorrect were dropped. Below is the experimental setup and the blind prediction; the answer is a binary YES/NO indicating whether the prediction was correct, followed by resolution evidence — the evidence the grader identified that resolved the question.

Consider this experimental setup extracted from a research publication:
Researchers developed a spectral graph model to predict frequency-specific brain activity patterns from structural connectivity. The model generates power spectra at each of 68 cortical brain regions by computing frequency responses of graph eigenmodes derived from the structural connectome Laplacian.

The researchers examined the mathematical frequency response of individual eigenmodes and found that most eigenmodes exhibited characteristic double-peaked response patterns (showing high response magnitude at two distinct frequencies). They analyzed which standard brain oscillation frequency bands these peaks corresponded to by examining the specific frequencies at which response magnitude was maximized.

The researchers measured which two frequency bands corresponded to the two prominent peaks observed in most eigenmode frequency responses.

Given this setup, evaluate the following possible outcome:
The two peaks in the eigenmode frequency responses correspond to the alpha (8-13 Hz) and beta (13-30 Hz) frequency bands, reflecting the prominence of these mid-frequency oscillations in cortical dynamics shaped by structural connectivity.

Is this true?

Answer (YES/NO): YES